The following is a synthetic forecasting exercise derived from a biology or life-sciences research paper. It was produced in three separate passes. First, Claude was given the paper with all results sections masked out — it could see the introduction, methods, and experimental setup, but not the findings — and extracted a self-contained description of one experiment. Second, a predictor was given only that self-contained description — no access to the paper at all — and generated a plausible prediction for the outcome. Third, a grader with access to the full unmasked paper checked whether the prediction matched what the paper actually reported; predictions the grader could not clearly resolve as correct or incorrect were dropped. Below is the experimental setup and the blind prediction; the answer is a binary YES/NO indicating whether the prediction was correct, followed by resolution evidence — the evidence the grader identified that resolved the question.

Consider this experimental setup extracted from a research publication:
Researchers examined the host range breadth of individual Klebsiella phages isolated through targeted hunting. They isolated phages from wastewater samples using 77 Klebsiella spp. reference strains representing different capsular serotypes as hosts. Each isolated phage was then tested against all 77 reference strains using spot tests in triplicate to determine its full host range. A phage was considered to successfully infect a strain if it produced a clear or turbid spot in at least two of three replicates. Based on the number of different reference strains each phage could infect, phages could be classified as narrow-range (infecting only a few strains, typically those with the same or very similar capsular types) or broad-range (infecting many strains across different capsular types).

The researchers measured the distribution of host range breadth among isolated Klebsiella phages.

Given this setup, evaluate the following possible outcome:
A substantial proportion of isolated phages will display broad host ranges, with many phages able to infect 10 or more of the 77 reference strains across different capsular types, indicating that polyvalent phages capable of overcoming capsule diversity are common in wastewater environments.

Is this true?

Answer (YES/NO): NO